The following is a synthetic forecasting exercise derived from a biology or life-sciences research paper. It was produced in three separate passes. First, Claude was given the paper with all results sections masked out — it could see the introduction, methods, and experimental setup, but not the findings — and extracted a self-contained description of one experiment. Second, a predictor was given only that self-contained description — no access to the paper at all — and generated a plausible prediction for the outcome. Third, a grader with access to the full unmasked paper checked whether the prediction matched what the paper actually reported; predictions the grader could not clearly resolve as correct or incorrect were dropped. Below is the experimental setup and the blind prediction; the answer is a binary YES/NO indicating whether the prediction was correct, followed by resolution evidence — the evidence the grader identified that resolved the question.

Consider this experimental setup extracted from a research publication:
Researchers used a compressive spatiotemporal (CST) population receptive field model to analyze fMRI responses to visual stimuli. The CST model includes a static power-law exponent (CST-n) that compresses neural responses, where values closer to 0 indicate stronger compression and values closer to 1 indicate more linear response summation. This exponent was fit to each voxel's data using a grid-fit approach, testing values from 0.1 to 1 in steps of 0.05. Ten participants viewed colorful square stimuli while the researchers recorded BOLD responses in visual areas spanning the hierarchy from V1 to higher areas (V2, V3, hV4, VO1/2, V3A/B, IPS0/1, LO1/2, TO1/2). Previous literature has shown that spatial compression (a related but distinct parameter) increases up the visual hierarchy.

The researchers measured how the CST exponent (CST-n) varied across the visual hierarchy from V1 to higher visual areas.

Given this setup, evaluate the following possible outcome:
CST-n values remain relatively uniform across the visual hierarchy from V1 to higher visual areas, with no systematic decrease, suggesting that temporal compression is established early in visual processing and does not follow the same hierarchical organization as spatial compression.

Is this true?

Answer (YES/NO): NO